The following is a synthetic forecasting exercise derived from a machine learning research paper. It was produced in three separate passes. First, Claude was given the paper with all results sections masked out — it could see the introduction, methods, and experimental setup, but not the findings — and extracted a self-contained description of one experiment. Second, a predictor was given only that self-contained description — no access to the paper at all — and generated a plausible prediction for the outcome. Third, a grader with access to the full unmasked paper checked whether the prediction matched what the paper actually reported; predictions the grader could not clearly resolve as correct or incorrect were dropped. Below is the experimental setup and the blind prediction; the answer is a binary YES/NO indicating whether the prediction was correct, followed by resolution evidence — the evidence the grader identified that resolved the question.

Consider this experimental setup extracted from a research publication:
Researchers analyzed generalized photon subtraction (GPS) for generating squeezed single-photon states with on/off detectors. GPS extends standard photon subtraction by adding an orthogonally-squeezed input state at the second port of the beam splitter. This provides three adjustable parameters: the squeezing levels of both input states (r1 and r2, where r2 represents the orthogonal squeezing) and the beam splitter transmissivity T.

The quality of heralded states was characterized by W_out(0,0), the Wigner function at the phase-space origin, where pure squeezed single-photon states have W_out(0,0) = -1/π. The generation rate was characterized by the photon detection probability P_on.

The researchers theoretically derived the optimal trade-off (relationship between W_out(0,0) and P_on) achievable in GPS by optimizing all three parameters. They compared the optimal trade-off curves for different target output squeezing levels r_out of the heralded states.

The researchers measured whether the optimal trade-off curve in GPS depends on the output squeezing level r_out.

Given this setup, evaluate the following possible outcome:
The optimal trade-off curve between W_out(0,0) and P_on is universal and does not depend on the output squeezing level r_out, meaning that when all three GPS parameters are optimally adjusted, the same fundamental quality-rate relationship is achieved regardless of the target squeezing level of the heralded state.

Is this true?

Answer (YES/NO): YES